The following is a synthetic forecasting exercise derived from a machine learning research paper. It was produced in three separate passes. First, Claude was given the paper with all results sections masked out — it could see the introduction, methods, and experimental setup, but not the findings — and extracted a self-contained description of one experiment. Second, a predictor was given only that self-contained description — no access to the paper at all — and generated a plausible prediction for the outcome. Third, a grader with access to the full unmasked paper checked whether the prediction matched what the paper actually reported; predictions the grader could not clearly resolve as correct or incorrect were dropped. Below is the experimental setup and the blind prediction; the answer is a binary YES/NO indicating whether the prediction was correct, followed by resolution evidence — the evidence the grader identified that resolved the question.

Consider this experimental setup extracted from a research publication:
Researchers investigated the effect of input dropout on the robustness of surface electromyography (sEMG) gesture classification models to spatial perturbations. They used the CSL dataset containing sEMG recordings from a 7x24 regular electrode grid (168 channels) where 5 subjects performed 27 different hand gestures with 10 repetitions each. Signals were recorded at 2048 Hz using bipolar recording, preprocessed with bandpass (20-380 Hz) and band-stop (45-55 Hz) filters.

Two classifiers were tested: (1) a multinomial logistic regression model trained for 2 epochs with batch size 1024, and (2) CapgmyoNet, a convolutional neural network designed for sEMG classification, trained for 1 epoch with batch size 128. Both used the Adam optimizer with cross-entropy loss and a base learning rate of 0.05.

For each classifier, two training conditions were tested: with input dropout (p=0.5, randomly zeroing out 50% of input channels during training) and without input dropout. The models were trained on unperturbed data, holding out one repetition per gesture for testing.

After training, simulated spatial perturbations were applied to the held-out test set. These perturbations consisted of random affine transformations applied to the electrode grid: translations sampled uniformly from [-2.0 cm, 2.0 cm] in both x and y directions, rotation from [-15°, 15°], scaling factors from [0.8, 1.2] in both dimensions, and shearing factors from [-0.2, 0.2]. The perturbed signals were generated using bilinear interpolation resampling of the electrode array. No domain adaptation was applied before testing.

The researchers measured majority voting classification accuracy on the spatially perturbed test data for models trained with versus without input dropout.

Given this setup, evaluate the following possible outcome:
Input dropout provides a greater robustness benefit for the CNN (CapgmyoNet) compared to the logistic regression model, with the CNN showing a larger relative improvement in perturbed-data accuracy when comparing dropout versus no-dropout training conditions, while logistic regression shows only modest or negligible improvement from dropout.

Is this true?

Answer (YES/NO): NO